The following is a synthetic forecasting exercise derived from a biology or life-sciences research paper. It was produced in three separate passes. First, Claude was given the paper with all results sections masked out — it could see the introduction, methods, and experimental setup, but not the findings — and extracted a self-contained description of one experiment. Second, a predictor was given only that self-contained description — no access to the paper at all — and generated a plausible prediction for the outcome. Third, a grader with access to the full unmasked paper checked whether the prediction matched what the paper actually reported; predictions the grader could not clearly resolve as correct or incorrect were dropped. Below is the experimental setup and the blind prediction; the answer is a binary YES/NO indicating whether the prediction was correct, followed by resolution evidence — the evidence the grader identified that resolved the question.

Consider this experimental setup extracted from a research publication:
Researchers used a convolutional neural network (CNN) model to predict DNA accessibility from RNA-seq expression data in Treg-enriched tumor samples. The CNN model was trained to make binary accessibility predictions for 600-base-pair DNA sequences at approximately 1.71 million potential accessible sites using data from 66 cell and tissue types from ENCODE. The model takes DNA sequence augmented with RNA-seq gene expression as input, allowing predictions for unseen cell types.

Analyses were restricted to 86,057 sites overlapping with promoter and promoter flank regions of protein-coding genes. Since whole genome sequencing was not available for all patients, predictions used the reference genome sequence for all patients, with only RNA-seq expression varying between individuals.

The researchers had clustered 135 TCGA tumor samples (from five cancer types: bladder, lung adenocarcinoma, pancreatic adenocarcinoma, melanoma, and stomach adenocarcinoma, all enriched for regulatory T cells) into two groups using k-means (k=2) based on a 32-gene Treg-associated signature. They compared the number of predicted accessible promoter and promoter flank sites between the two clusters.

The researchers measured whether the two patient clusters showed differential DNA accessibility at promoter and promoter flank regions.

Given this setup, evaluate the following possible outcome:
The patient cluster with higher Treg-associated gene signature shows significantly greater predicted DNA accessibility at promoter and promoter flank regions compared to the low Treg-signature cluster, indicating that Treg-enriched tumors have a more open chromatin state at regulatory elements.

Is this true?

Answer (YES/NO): NO